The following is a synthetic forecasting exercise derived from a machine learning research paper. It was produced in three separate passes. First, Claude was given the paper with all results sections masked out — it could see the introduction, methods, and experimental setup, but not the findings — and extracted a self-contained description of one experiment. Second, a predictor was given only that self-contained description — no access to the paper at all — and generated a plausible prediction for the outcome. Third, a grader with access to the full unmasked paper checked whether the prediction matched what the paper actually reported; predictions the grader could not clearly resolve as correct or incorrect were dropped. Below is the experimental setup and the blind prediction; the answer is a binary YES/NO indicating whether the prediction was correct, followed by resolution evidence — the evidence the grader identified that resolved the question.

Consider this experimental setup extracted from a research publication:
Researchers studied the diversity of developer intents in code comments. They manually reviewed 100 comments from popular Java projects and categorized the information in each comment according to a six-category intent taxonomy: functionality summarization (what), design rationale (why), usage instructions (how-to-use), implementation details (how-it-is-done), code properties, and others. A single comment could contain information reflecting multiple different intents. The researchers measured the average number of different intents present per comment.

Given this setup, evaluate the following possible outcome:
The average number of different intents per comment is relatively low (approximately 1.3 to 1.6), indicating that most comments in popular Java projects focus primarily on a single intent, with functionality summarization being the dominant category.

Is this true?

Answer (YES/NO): NO